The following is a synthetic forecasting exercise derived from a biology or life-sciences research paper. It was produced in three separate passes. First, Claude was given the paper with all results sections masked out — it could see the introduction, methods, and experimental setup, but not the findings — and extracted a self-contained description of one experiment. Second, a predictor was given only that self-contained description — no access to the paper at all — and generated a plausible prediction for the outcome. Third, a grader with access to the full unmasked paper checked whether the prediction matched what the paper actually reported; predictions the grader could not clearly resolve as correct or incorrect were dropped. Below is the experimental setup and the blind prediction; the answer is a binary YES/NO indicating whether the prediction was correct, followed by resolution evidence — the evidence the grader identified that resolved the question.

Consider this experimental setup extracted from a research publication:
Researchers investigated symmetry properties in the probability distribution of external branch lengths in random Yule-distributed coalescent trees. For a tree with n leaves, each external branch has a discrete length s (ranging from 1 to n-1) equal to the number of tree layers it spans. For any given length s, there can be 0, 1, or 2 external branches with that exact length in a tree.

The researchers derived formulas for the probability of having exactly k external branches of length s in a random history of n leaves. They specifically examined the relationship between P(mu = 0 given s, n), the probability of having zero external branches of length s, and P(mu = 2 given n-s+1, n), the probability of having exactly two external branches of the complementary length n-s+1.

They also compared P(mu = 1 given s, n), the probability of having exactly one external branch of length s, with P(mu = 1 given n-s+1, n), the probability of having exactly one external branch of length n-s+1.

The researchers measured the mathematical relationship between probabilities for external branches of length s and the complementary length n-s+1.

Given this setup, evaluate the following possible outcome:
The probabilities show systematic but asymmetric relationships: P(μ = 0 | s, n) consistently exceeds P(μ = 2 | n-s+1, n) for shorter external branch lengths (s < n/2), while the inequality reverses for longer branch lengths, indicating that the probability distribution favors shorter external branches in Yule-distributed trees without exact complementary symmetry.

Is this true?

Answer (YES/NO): NO